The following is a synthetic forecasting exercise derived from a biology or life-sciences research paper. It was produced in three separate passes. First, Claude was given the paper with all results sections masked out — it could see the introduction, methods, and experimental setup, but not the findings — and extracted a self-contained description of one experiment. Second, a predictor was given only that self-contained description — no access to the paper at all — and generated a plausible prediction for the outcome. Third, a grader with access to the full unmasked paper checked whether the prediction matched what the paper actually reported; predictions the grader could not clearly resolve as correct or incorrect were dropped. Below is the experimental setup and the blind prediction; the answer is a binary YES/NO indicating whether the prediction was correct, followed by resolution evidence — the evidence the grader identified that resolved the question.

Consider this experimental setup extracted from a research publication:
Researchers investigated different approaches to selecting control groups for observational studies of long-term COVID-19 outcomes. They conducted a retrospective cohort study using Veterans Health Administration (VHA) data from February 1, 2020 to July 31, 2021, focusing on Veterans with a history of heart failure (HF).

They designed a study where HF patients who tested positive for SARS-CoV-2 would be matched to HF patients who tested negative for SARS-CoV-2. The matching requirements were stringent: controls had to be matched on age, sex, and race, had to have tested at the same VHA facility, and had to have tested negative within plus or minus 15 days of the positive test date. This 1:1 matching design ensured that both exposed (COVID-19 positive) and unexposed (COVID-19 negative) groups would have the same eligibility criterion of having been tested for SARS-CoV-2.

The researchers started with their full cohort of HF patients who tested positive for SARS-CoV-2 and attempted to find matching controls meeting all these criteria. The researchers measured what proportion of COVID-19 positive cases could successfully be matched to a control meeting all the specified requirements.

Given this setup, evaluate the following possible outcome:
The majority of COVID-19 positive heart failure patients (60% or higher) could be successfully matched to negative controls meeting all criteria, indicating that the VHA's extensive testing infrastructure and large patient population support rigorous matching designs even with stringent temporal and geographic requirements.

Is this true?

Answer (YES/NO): NO